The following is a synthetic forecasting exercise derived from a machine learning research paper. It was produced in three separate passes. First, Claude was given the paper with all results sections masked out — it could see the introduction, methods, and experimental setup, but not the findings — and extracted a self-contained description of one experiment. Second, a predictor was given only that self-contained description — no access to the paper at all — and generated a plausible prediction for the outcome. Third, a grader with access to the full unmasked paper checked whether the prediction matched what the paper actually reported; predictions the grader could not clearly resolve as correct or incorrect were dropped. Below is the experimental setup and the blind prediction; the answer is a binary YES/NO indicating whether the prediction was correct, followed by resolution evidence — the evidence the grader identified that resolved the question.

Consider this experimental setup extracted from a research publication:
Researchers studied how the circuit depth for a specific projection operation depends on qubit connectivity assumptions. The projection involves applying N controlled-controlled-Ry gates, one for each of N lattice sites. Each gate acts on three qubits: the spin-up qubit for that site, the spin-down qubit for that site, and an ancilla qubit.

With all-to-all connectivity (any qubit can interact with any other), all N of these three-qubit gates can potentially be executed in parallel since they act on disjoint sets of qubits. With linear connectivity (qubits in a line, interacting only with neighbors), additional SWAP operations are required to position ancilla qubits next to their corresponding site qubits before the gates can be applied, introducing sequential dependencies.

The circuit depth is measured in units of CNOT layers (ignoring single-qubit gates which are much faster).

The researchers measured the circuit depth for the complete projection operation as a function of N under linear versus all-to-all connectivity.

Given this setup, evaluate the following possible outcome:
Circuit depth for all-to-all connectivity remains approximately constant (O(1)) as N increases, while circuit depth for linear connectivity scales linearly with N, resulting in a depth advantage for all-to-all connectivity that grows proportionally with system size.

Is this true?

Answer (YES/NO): YES